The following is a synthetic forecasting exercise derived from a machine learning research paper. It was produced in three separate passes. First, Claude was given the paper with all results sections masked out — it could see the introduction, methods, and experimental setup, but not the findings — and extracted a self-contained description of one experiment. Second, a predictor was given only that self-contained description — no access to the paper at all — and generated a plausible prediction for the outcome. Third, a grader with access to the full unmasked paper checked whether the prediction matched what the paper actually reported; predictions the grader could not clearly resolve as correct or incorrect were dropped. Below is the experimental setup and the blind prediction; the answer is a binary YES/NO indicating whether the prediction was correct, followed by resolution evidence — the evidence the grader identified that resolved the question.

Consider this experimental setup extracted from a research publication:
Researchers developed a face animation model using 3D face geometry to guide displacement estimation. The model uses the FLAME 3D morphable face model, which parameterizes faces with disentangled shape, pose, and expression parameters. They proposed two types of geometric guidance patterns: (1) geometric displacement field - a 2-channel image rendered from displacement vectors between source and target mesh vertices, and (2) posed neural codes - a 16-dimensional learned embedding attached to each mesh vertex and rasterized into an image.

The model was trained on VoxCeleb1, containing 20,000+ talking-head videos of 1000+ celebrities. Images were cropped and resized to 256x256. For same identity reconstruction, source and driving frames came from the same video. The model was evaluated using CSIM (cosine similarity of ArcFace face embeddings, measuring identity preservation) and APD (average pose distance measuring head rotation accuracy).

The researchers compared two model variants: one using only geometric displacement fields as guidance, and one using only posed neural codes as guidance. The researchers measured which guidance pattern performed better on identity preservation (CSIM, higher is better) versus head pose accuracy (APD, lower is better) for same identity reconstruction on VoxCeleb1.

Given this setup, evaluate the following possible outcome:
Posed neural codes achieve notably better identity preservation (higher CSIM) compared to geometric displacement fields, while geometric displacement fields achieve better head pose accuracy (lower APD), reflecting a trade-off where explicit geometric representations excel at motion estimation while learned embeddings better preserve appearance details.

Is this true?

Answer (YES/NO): NO